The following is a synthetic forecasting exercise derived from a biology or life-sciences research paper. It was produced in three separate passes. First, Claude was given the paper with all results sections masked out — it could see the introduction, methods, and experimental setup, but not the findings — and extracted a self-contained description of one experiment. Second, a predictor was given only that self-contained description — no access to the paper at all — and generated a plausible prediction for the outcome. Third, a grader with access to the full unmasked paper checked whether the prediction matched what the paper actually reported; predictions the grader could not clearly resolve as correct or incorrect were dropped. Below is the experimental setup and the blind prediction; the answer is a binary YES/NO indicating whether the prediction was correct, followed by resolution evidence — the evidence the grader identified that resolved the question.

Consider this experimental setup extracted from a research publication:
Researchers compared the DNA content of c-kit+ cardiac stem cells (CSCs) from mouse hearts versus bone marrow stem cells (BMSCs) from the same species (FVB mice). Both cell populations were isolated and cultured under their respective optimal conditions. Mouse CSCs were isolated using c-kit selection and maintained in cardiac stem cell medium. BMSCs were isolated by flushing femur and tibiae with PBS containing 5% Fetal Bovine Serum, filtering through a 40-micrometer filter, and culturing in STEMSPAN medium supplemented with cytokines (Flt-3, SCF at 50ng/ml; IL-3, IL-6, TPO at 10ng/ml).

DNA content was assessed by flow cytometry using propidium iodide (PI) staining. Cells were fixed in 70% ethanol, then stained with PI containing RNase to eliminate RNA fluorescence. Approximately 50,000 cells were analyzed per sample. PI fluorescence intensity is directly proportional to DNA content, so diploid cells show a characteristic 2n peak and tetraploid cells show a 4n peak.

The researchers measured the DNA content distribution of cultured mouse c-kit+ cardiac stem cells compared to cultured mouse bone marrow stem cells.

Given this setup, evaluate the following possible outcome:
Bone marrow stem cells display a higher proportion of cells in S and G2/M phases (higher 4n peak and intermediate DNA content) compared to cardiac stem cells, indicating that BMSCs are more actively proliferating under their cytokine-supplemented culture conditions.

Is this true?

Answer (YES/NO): NO